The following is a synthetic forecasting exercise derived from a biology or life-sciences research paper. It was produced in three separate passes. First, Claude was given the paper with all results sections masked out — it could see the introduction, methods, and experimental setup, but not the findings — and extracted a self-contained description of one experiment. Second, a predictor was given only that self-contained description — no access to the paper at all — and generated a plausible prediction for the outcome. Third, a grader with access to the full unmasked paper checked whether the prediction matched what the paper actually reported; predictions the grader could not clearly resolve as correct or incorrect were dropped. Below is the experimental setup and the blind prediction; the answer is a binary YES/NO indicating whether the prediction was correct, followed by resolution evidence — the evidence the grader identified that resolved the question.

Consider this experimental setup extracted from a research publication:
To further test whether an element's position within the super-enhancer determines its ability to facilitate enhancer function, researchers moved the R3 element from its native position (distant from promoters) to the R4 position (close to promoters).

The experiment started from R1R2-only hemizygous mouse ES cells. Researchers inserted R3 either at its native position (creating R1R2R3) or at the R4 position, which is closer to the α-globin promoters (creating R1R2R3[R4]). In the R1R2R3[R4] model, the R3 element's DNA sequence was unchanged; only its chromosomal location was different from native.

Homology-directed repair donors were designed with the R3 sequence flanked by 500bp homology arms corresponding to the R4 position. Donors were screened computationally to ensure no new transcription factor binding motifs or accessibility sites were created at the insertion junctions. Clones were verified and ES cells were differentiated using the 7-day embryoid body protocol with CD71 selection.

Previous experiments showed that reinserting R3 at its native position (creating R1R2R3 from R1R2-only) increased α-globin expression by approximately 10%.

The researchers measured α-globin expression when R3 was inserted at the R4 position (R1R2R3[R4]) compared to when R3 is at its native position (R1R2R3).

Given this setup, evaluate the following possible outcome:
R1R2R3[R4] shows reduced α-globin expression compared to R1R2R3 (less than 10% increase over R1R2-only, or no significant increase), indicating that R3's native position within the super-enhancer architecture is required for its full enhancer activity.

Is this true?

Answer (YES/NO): NO